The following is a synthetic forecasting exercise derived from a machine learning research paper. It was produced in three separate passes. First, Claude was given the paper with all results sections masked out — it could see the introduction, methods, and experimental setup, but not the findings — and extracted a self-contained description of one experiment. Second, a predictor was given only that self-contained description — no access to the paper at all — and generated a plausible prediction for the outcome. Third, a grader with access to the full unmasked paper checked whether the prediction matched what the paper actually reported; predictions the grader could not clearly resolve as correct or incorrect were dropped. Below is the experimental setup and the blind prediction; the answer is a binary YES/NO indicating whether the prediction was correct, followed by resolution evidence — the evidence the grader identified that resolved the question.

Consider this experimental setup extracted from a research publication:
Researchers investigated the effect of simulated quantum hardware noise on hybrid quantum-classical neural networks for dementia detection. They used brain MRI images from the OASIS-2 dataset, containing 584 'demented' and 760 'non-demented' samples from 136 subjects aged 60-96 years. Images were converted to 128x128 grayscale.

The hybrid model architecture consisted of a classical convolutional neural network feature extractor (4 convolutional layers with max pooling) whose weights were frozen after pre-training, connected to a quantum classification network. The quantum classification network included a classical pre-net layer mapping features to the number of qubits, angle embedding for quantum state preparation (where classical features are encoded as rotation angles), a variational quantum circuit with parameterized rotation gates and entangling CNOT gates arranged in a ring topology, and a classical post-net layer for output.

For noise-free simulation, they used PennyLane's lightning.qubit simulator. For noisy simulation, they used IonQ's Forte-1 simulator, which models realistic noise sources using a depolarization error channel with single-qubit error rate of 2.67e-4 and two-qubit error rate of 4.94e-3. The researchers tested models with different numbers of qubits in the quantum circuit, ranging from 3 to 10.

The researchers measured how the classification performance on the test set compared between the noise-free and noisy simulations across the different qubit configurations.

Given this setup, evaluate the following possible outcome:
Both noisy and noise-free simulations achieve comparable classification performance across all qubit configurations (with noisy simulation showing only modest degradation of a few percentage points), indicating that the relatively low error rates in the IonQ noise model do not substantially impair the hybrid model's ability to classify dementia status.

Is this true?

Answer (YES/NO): NO